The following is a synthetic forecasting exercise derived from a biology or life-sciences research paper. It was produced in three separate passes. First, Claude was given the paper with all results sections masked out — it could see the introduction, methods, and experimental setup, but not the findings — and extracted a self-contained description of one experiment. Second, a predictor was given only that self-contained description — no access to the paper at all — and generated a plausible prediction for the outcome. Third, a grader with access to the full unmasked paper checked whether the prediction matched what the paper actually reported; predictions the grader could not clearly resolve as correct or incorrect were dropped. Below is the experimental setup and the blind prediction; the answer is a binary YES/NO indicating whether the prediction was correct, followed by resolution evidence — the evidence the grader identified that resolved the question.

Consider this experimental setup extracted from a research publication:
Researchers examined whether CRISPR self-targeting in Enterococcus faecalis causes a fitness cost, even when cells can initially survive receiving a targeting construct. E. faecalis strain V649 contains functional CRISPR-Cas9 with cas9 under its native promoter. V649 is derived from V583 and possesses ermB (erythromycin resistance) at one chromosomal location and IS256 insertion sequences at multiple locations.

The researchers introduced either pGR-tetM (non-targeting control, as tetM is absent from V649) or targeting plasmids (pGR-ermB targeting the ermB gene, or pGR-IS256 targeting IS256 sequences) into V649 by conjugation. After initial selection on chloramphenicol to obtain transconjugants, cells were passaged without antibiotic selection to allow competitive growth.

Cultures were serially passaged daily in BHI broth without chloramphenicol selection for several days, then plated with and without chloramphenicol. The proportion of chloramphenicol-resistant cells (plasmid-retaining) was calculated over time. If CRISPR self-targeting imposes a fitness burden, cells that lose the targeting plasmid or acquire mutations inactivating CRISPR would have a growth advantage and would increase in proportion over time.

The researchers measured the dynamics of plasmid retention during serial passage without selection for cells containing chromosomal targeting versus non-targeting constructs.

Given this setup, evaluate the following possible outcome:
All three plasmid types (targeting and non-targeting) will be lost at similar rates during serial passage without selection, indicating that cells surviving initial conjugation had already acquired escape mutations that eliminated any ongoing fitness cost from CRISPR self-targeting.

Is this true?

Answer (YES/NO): NO